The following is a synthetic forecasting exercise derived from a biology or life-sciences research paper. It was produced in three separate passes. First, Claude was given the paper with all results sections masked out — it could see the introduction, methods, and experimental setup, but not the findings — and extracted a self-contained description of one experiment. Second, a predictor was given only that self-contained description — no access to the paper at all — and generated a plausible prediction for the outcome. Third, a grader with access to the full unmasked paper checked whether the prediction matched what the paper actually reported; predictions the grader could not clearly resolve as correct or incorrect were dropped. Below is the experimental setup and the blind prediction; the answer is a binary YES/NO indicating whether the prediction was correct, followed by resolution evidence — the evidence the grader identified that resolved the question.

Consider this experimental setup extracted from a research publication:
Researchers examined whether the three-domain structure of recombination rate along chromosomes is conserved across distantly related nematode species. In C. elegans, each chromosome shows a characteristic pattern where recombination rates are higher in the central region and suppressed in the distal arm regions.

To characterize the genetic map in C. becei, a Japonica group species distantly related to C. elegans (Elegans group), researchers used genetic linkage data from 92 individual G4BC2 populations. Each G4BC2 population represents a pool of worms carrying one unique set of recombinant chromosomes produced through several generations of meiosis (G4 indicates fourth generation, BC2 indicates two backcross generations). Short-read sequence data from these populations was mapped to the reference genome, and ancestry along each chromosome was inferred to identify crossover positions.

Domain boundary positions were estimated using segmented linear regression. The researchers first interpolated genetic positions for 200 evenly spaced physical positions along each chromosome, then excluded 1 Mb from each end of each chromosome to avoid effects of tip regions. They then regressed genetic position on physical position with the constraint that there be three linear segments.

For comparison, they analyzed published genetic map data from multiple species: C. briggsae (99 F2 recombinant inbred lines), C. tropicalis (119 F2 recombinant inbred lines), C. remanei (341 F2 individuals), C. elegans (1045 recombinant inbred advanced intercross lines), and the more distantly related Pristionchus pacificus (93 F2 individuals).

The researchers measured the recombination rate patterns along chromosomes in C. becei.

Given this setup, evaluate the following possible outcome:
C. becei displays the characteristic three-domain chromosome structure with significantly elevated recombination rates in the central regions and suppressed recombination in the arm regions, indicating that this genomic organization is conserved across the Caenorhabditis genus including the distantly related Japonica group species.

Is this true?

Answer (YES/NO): NO